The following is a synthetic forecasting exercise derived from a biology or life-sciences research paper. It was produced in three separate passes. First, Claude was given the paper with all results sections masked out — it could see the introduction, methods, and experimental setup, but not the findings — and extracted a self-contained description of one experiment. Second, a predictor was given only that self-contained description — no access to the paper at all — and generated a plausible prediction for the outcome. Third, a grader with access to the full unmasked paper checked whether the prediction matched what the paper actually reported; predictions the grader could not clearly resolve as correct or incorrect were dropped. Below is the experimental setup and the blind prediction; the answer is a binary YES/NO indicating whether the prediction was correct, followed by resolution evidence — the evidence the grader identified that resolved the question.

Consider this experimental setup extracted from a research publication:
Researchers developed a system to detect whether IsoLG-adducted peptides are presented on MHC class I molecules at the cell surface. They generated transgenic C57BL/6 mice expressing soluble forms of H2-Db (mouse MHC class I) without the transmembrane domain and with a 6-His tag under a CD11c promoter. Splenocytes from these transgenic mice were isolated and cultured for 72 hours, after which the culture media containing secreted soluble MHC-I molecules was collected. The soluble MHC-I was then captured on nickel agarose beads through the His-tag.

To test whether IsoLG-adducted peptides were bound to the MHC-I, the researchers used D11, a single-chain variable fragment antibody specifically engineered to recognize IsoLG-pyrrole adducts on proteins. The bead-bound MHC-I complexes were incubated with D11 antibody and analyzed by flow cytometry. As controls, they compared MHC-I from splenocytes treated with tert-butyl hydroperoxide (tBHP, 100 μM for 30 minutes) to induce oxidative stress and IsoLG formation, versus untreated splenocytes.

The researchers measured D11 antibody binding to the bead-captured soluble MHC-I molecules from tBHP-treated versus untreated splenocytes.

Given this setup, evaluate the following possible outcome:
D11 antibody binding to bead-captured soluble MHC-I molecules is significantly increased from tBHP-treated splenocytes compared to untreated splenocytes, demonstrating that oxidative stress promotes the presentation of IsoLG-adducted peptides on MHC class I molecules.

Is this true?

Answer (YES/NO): YES